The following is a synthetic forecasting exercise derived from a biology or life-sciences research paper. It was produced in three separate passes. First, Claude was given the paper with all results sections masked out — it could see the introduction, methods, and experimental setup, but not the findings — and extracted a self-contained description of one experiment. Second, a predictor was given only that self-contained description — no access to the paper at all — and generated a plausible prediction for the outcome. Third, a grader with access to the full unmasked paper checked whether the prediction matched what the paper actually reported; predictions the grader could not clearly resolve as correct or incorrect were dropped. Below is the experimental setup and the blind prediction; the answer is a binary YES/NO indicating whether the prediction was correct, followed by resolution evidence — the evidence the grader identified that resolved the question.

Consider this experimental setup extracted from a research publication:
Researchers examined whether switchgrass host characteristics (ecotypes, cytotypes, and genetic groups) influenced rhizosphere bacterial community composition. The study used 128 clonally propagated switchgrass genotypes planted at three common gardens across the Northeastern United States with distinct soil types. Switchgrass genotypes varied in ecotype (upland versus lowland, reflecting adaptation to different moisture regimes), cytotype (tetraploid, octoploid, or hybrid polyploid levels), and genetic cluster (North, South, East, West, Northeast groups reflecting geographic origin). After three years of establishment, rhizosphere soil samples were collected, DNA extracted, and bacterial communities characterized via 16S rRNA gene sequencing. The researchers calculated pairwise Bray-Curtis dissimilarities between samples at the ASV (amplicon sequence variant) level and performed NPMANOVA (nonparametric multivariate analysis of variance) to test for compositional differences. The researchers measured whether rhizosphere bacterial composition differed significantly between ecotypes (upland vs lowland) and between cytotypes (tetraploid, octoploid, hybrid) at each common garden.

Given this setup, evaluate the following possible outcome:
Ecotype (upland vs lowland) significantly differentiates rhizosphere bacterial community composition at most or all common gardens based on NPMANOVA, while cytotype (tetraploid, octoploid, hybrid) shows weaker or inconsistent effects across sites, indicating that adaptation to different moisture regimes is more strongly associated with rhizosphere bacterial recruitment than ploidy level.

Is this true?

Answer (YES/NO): NO